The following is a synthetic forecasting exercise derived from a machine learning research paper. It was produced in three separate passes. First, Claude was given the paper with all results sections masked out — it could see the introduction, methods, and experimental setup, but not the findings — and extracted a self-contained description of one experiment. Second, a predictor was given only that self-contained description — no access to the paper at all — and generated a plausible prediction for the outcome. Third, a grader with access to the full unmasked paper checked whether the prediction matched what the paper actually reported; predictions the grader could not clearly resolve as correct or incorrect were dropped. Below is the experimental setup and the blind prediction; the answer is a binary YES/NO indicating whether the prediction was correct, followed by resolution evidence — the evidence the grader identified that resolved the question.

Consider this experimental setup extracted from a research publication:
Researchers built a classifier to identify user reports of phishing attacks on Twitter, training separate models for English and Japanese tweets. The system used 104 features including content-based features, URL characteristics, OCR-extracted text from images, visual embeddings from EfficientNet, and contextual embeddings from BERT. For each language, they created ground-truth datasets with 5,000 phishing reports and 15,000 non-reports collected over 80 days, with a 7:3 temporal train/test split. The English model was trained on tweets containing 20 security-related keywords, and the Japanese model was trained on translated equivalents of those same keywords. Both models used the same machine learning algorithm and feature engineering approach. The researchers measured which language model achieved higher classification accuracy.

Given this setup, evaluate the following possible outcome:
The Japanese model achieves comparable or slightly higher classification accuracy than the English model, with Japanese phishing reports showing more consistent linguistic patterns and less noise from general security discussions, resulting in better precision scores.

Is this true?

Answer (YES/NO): NO